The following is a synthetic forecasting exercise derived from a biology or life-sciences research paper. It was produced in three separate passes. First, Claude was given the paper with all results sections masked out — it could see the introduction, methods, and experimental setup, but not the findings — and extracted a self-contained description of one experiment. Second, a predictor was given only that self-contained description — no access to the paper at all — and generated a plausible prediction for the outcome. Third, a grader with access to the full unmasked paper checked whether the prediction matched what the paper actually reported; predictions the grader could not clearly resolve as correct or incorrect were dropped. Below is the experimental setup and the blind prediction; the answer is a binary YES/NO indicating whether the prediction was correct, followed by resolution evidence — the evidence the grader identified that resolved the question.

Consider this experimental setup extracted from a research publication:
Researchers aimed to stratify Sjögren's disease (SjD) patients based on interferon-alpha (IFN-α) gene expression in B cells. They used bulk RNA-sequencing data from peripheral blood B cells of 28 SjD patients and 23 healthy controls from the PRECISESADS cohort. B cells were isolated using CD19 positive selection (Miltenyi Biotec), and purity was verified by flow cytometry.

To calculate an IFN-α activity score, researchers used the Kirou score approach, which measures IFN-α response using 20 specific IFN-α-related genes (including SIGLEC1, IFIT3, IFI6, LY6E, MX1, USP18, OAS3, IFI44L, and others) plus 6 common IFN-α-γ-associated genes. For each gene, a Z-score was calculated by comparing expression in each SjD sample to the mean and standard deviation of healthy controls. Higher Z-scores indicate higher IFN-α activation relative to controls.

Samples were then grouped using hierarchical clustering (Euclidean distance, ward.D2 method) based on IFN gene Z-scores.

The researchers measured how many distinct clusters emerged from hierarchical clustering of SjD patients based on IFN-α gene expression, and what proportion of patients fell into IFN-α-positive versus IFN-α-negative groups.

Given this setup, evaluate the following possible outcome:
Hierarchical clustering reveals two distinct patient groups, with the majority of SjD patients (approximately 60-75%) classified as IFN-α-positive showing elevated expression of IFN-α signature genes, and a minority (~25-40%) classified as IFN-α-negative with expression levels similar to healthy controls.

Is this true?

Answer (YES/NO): NO